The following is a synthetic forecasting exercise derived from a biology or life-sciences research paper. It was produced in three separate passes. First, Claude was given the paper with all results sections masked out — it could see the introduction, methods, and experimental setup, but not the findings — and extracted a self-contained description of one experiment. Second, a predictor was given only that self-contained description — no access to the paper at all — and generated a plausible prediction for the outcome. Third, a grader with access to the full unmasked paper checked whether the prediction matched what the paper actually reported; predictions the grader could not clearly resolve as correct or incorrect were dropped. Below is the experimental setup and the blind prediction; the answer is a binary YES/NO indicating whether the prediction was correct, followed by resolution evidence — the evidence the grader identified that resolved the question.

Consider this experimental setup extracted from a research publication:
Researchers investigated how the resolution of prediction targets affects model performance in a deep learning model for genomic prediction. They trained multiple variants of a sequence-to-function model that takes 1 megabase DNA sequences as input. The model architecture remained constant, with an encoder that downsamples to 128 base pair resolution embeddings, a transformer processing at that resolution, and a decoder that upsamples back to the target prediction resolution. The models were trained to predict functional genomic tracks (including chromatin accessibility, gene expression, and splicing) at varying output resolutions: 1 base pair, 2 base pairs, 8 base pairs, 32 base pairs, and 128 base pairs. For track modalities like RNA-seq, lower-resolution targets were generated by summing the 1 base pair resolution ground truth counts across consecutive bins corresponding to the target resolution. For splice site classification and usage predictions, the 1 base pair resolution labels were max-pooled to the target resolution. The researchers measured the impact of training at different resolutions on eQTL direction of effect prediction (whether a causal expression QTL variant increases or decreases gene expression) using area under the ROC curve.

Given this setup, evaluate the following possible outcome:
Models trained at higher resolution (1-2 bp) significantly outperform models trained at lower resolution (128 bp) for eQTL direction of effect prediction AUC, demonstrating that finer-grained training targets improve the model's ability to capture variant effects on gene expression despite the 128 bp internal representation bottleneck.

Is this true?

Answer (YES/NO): NO